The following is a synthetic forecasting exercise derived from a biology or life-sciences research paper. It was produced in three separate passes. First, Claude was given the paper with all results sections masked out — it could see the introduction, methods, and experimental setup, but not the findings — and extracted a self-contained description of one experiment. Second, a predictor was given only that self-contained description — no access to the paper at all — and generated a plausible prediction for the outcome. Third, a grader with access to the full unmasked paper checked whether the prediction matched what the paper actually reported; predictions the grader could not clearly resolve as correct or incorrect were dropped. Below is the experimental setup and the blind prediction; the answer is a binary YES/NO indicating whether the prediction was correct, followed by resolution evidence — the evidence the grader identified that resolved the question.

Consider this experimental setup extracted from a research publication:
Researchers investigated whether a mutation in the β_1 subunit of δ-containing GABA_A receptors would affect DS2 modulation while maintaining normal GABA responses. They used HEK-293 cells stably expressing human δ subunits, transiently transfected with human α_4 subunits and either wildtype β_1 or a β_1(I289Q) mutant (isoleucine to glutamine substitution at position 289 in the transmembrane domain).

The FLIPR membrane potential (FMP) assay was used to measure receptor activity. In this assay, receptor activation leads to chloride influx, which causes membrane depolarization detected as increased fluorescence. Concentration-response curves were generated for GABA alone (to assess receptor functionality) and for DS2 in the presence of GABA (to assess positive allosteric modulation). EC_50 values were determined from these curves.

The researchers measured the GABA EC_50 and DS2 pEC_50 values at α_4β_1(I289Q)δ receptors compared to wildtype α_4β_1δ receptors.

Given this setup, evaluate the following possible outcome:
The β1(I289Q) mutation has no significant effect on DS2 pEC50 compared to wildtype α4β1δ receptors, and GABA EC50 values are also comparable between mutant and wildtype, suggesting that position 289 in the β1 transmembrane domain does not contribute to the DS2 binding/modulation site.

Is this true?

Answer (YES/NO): NO